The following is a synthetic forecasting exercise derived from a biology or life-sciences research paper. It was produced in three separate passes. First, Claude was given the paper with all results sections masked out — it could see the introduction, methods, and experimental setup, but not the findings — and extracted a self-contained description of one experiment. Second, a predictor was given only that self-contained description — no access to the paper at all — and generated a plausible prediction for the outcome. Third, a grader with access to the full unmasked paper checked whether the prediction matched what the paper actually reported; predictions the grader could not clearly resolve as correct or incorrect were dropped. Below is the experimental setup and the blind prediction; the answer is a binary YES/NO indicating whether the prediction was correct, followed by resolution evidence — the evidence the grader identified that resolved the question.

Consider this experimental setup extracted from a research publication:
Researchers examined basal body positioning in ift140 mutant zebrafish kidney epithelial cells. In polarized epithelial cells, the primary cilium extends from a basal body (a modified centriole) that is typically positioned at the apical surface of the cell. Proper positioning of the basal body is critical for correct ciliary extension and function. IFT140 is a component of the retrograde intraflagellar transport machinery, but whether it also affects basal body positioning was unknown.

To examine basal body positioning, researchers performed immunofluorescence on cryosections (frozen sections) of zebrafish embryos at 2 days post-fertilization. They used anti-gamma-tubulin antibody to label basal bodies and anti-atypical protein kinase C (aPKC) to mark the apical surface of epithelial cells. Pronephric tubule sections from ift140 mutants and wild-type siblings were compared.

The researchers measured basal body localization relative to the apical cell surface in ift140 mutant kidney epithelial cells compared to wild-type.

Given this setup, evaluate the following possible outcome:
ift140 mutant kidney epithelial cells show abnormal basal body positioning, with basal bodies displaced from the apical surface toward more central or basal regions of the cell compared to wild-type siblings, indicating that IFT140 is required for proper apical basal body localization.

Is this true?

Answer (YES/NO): YES